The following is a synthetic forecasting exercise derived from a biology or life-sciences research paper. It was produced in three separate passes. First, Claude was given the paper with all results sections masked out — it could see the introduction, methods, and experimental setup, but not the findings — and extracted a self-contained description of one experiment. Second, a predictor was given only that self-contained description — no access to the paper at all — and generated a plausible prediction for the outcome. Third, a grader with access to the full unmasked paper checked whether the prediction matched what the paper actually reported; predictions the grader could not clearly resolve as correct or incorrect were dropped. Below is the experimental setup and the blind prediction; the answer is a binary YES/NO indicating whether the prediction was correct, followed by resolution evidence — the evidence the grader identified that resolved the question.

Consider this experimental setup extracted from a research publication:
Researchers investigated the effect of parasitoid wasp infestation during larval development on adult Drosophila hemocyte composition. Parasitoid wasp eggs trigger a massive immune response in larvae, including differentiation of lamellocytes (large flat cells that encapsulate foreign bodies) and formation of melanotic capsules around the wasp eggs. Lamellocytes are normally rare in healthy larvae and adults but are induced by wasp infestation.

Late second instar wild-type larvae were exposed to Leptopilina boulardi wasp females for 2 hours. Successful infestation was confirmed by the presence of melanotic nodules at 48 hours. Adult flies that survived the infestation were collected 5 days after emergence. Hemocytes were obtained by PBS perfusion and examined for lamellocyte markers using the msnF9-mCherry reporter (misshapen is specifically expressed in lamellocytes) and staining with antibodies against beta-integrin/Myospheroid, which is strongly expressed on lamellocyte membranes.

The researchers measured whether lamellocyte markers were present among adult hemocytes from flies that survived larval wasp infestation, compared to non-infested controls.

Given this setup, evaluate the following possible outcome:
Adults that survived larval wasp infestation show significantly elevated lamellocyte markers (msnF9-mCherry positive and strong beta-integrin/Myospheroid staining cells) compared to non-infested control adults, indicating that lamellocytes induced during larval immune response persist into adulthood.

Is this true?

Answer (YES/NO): NO